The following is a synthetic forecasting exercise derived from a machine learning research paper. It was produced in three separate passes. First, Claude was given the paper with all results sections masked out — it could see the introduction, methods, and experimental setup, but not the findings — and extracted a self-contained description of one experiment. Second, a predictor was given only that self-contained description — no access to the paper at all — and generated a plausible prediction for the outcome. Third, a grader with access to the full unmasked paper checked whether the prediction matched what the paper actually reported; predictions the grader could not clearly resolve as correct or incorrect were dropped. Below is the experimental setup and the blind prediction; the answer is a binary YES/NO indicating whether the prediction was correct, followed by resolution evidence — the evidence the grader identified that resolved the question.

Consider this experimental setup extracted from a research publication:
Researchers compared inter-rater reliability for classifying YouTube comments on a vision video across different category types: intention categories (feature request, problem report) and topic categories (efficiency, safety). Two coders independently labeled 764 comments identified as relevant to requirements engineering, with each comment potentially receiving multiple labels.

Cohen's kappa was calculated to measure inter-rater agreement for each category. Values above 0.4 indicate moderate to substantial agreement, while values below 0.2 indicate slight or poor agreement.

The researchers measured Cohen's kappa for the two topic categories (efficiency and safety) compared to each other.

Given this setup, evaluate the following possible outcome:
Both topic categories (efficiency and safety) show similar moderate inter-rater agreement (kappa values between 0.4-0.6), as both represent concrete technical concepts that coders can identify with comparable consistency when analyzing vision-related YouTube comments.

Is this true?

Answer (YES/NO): NO